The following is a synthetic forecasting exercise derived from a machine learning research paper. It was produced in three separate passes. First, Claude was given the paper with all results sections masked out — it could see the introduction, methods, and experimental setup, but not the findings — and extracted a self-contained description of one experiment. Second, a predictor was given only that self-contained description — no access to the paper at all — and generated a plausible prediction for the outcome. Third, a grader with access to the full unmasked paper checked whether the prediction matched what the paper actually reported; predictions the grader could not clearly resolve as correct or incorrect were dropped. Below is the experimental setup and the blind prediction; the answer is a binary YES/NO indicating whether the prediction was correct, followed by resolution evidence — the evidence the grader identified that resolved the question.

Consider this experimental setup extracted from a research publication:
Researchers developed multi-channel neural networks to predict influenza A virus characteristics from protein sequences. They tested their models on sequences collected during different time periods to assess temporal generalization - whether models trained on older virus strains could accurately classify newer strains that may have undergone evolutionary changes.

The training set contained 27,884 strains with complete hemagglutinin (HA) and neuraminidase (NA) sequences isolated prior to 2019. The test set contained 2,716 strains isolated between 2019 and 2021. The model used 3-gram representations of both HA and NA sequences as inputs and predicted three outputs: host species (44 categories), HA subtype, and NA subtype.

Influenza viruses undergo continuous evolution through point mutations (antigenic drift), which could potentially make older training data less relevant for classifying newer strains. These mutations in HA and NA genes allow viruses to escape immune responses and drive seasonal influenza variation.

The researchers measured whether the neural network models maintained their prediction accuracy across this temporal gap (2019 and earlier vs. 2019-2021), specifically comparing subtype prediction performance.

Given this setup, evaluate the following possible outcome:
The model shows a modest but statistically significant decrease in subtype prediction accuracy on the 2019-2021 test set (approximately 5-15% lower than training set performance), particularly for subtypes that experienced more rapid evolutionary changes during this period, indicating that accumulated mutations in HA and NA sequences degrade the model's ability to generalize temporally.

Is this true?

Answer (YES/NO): NO